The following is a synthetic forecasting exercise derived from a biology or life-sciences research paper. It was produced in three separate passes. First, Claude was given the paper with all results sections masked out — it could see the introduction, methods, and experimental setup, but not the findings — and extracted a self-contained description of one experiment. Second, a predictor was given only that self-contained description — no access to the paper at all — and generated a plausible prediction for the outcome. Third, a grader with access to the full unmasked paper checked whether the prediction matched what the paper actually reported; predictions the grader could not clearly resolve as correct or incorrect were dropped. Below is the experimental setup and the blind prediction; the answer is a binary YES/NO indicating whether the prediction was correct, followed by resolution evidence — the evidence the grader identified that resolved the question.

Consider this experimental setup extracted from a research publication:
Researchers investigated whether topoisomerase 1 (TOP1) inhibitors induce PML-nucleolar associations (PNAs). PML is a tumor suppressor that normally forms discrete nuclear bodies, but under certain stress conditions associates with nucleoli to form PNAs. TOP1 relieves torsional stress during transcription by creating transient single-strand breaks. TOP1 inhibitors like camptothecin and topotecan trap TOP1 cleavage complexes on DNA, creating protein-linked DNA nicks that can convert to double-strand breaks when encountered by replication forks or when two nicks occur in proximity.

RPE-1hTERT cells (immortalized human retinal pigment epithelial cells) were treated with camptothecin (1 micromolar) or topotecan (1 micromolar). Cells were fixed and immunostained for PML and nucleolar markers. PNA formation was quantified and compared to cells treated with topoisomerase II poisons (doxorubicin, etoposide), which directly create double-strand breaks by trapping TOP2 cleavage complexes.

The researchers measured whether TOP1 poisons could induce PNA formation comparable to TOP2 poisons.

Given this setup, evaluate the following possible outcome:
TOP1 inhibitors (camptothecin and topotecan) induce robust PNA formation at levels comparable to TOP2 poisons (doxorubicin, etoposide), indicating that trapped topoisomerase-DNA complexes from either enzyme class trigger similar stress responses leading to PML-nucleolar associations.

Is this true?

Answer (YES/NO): NO